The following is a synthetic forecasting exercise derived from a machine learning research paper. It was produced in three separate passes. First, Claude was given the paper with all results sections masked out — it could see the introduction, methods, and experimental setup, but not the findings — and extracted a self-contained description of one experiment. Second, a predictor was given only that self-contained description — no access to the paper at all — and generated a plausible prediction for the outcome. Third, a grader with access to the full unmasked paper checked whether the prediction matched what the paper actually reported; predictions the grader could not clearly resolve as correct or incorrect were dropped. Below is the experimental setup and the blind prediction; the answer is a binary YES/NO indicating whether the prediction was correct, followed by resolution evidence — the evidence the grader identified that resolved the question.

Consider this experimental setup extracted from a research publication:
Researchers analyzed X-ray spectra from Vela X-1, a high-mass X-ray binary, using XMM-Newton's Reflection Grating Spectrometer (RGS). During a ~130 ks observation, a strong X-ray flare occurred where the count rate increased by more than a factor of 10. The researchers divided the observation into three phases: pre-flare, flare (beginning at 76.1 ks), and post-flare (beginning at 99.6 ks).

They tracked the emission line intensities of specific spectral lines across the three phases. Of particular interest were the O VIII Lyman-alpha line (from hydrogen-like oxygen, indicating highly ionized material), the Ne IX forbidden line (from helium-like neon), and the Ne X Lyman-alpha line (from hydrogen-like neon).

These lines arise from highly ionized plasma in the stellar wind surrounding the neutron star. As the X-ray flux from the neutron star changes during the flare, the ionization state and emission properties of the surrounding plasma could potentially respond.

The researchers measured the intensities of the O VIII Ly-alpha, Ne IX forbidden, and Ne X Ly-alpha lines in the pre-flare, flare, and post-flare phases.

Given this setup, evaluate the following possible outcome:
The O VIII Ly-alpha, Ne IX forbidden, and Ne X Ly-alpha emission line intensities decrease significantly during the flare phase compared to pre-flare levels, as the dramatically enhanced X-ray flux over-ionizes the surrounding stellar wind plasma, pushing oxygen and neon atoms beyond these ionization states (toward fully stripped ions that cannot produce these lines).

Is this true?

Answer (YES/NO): NO